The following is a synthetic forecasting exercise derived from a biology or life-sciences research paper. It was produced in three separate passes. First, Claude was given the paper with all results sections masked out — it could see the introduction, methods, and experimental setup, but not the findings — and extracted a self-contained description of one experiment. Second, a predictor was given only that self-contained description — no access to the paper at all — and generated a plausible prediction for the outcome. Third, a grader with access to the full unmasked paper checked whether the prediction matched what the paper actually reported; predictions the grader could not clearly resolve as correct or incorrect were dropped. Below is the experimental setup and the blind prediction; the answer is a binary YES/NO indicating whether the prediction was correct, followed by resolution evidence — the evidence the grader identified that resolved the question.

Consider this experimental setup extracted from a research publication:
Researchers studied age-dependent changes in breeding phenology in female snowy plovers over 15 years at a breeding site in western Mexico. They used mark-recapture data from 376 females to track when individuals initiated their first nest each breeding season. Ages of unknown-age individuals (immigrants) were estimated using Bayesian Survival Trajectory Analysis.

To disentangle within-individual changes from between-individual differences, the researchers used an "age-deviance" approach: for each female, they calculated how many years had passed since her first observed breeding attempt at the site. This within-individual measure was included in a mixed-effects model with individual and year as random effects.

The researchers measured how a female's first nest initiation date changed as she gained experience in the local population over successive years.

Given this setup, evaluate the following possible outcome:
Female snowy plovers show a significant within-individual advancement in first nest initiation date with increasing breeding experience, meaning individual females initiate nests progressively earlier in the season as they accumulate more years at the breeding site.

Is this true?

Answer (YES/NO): YES